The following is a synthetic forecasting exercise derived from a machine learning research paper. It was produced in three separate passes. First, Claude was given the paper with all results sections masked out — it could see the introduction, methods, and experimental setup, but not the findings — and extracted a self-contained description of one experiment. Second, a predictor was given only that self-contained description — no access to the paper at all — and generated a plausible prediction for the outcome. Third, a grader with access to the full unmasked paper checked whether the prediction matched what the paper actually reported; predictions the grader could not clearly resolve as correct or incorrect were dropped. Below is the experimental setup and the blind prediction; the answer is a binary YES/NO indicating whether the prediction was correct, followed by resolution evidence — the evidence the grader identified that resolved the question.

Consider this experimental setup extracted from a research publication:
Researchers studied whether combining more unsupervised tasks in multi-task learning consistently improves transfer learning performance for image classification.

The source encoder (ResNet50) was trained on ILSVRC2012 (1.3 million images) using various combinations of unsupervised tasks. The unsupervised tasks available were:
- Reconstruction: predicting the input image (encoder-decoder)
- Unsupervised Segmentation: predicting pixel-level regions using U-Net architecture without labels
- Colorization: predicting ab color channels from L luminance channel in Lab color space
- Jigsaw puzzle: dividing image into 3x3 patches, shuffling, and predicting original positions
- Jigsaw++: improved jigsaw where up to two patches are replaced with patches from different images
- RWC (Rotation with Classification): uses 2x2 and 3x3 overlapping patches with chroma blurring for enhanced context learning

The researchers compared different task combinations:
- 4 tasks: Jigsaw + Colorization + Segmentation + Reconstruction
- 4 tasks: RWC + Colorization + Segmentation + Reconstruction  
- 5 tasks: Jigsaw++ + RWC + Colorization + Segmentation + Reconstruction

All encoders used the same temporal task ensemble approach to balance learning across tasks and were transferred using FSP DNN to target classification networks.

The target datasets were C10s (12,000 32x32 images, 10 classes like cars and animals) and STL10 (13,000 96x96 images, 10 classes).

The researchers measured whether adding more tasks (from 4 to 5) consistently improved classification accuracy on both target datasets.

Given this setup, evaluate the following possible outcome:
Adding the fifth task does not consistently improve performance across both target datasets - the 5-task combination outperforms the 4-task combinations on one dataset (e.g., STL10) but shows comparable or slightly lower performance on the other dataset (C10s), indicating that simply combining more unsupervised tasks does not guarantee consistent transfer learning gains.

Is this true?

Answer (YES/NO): NO